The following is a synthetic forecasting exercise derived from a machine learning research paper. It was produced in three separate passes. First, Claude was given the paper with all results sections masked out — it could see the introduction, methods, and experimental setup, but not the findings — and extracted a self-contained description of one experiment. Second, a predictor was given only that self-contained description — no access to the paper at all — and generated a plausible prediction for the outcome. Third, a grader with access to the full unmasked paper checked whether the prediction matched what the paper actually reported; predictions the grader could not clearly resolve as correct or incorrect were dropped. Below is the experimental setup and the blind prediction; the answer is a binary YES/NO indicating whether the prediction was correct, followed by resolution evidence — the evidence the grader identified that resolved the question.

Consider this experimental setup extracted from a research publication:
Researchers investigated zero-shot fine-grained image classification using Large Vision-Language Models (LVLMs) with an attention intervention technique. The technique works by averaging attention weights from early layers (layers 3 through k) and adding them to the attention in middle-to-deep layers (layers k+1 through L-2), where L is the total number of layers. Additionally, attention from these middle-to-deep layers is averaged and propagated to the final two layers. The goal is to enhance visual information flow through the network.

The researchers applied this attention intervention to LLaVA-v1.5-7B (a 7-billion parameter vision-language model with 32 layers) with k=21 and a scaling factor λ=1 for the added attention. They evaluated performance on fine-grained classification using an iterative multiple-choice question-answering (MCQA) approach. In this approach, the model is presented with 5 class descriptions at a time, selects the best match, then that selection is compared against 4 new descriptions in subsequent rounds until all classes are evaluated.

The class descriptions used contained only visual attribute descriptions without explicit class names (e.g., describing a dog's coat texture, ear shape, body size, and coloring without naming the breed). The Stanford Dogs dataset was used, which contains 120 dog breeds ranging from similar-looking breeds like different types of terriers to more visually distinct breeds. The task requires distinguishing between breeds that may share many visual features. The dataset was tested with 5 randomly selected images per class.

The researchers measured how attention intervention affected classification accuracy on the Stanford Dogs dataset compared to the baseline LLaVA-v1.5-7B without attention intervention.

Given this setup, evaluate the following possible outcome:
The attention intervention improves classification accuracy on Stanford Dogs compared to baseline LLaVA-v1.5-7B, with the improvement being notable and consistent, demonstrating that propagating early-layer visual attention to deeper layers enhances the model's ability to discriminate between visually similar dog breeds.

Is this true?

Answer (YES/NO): NO